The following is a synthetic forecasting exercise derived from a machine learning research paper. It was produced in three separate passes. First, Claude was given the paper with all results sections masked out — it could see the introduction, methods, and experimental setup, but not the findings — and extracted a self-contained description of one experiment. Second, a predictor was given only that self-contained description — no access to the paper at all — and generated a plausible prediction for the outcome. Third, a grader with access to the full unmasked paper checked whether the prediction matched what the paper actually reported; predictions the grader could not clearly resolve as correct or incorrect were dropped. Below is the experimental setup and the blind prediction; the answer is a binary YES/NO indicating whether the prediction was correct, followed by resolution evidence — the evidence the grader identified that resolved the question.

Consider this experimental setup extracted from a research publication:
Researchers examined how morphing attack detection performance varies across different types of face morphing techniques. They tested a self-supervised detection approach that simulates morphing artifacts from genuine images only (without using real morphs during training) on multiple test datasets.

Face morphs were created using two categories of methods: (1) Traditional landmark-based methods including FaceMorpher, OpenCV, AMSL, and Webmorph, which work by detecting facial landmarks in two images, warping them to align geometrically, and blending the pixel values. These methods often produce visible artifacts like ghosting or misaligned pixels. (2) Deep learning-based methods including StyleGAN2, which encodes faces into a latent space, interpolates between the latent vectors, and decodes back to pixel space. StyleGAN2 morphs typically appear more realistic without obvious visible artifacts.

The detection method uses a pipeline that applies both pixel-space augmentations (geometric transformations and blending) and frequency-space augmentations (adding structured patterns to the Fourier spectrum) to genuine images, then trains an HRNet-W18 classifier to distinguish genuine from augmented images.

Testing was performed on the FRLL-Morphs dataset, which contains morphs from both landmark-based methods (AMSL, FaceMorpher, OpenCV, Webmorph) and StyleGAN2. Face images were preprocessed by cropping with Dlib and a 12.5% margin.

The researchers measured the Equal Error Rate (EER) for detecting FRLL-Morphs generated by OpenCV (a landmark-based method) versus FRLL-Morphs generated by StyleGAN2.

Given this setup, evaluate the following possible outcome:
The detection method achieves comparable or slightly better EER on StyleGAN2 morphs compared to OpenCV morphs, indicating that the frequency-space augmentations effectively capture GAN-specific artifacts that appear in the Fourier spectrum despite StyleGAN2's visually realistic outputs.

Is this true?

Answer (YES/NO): NO